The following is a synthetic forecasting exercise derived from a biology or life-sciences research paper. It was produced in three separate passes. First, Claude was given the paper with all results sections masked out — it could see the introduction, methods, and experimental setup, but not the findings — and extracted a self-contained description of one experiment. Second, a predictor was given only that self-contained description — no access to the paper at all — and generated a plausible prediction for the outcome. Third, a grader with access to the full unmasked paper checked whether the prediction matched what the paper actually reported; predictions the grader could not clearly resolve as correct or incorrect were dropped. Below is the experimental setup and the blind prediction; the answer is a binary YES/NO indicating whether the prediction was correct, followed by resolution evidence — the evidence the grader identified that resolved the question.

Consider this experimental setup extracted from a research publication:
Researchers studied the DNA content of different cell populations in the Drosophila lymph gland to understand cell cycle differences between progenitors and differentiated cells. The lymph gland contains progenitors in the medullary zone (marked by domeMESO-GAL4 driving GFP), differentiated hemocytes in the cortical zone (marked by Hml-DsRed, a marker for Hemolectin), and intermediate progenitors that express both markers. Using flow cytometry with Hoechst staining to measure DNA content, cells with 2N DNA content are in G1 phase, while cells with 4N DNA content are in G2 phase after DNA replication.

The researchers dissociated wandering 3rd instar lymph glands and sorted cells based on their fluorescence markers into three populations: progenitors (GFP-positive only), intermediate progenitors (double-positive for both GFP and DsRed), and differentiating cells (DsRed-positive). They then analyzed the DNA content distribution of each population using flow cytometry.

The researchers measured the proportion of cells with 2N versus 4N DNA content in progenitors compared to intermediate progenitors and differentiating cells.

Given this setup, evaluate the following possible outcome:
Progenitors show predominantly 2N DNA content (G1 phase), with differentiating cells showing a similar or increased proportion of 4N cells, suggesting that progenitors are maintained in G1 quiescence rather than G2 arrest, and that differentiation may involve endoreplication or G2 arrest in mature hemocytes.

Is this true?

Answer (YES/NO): NO